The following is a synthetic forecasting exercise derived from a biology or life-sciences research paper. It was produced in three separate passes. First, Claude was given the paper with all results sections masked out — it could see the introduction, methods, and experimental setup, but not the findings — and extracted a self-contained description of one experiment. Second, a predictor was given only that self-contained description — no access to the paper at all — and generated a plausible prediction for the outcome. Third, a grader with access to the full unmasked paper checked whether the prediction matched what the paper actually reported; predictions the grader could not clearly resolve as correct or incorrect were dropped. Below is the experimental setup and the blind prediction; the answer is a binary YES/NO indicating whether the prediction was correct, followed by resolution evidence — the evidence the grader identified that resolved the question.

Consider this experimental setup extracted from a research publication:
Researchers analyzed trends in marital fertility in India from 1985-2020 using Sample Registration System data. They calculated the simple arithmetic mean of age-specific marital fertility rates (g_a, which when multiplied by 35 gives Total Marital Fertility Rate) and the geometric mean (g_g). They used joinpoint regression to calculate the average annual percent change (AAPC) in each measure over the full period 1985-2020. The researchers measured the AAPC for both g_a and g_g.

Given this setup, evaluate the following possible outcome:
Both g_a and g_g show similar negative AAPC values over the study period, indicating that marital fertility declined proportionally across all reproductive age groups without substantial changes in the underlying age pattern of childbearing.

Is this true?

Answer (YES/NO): NO